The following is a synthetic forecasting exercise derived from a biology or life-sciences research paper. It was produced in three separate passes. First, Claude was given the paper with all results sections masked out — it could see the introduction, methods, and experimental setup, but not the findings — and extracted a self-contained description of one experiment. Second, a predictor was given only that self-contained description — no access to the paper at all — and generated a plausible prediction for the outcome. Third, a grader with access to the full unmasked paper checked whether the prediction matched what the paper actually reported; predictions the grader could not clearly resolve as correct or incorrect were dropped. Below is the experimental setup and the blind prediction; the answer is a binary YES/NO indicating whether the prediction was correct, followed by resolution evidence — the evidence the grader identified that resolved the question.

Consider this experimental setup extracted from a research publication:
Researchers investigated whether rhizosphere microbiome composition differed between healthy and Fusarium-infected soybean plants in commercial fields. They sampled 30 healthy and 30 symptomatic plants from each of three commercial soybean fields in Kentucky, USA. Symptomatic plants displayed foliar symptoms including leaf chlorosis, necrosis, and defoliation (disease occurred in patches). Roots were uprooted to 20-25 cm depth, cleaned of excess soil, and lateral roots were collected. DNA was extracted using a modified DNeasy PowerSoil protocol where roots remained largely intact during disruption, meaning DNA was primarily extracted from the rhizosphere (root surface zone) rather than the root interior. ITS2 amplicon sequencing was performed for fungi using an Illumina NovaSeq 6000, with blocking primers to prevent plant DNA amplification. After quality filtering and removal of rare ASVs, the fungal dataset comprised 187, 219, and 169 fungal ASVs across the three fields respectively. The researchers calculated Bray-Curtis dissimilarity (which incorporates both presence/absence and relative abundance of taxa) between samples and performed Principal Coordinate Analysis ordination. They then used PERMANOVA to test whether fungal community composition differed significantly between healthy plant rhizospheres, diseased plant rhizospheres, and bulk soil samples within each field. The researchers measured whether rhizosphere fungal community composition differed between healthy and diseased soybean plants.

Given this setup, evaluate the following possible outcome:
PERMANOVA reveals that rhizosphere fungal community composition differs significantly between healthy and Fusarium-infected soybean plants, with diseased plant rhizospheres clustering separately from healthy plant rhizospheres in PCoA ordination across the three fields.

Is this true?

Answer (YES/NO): NO